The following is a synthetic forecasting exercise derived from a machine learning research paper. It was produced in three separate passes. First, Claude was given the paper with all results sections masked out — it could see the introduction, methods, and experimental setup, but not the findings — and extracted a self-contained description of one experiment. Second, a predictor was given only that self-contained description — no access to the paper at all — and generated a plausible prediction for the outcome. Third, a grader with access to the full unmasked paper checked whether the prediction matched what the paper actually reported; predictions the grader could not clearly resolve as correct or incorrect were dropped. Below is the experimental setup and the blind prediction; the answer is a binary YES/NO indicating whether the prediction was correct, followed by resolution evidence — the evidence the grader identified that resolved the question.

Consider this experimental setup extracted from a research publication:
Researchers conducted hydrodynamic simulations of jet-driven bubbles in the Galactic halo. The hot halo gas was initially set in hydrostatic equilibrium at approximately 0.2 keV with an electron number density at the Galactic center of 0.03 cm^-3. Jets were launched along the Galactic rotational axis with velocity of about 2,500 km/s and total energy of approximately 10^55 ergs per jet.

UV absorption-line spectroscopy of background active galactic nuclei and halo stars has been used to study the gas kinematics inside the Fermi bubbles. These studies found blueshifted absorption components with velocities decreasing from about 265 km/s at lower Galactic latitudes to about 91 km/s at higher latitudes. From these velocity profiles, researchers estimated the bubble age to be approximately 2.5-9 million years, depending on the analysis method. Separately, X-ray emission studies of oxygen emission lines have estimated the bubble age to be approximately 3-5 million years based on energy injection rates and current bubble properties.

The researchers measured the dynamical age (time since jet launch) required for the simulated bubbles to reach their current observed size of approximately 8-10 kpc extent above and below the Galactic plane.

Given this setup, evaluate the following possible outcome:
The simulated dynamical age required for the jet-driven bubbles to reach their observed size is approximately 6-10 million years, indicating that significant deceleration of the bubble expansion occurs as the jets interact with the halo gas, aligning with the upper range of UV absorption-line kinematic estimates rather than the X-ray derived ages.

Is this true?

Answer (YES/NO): NO